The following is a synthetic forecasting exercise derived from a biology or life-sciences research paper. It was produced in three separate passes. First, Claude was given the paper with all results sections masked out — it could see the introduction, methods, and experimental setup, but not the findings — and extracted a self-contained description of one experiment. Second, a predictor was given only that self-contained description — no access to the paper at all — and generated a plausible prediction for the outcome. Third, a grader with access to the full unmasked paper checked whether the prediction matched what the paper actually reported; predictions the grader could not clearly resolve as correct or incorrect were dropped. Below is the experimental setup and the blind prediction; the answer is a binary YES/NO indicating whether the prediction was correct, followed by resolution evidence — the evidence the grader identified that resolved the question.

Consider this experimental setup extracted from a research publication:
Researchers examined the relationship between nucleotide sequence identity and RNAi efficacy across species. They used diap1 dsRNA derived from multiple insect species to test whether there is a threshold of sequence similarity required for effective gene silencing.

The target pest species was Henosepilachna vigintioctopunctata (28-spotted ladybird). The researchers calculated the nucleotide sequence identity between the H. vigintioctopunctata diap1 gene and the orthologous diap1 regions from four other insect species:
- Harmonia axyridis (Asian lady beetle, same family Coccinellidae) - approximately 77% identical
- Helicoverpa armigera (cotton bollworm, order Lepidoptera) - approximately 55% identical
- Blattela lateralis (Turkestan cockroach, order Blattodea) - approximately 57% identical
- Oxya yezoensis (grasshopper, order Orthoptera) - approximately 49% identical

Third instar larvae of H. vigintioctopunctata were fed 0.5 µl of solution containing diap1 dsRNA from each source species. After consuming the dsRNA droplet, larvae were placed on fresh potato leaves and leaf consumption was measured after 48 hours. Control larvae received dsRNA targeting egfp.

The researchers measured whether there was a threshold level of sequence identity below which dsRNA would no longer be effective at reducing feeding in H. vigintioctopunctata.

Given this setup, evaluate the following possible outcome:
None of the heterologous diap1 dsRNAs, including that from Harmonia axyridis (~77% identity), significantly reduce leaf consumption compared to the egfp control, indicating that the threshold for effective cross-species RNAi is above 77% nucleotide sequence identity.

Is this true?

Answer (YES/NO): YES